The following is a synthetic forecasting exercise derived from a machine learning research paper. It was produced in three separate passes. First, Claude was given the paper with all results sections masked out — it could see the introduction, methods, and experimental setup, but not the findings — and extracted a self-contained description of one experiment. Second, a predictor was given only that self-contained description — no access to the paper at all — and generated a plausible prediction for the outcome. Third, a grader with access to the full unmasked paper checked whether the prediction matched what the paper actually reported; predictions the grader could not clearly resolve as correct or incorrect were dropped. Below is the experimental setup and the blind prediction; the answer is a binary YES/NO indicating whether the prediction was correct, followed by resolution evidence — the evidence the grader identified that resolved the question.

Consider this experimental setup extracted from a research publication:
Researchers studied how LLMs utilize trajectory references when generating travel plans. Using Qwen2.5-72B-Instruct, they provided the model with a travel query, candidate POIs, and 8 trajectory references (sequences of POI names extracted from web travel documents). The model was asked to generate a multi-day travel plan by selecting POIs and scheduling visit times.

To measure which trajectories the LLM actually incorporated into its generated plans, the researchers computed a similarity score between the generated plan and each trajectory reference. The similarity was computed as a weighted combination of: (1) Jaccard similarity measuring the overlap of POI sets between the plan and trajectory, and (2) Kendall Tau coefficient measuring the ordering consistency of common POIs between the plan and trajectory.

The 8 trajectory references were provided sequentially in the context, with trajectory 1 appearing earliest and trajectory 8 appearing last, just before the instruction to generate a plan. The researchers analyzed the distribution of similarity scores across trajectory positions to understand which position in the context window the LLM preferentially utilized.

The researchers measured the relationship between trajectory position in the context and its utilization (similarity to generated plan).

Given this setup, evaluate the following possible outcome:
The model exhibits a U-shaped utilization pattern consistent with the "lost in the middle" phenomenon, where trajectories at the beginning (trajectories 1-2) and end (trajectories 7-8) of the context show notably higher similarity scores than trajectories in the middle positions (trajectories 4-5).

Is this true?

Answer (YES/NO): NO